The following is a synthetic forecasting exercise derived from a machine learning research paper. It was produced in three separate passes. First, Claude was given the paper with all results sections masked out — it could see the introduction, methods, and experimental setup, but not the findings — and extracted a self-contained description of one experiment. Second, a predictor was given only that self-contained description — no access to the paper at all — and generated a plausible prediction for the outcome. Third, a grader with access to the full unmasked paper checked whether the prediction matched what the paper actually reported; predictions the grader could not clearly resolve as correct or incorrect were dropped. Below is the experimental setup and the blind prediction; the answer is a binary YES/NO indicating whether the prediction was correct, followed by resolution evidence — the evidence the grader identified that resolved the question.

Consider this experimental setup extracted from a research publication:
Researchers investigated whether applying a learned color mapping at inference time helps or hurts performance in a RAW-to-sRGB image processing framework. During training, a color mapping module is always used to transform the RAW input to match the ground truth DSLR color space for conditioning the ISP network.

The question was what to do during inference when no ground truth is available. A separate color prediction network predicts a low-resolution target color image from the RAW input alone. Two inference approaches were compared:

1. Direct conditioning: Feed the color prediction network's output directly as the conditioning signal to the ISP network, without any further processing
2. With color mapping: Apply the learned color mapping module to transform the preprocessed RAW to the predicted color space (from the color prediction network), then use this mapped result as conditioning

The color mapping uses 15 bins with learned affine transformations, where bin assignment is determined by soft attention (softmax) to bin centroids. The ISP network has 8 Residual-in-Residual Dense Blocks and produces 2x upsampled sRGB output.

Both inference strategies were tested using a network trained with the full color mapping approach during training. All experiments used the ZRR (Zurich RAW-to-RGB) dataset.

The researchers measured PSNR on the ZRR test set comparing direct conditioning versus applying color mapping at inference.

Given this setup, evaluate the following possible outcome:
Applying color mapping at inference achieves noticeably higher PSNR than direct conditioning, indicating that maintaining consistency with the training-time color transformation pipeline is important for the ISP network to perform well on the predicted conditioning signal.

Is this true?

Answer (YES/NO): NO